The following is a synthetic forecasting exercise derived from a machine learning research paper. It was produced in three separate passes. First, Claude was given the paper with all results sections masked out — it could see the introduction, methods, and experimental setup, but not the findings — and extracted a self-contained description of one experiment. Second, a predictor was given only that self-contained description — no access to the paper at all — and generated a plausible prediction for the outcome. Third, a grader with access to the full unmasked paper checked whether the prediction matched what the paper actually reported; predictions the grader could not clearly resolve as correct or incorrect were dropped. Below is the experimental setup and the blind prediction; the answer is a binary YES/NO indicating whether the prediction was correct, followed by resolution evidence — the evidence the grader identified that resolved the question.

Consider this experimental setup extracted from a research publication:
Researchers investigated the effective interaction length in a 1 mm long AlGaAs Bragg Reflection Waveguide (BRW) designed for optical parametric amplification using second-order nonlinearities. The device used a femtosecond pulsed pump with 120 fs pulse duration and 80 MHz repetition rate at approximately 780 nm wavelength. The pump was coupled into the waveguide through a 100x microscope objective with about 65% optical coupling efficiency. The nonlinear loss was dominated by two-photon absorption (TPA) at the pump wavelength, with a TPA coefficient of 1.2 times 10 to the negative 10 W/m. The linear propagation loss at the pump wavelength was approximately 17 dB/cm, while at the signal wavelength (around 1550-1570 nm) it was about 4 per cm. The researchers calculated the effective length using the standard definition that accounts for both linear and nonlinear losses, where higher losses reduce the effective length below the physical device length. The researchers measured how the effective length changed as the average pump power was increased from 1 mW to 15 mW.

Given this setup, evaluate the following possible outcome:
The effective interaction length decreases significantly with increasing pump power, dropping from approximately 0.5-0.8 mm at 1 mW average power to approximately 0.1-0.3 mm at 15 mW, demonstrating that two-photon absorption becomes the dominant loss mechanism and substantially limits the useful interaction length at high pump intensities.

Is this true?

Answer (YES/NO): NO